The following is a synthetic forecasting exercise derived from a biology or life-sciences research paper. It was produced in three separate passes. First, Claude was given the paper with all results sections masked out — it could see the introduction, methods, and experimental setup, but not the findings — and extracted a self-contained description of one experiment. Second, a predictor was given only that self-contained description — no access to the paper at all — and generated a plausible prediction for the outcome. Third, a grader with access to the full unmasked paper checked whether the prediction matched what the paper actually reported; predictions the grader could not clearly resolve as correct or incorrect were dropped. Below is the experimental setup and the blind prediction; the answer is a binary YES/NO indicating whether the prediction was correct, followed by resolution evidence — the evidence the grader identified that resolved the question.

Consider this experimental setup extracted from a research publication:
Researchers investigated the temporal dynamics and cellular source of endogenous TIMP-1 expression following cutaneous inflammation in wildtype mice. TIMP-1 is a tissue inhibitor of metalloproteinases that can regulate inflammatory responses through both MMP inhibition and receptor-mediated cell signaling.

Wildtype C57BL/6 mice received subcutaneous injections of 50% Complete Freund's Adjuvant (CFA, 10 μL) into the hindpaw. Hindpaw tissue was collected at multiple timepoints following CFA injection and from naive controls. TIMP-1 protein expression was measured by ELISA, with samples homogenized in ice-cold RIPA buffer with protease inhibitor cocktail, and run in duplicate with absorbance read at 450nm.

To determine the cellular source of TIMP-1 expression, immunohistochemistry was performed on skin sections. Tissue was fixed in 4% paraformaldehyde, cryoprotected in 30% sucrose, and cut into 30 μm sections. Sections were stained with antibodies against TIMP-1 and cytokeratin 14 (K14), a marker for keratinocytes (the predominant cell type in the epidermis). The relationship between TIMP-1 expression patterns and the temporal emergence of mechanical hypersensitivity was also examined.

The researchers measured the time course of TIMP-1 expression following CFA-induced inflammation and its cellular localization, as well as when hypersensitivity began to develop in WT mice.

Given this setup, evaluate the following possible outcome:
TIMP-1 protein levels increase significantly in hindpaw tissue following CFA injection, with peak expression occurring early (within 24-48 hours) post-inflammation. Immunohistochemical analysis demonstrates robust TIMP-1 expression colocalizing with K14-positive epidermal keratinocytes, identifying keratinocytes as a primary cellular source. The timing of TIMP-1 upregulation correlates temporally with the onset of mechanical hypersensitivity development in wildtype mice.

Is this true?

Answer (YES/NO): NO